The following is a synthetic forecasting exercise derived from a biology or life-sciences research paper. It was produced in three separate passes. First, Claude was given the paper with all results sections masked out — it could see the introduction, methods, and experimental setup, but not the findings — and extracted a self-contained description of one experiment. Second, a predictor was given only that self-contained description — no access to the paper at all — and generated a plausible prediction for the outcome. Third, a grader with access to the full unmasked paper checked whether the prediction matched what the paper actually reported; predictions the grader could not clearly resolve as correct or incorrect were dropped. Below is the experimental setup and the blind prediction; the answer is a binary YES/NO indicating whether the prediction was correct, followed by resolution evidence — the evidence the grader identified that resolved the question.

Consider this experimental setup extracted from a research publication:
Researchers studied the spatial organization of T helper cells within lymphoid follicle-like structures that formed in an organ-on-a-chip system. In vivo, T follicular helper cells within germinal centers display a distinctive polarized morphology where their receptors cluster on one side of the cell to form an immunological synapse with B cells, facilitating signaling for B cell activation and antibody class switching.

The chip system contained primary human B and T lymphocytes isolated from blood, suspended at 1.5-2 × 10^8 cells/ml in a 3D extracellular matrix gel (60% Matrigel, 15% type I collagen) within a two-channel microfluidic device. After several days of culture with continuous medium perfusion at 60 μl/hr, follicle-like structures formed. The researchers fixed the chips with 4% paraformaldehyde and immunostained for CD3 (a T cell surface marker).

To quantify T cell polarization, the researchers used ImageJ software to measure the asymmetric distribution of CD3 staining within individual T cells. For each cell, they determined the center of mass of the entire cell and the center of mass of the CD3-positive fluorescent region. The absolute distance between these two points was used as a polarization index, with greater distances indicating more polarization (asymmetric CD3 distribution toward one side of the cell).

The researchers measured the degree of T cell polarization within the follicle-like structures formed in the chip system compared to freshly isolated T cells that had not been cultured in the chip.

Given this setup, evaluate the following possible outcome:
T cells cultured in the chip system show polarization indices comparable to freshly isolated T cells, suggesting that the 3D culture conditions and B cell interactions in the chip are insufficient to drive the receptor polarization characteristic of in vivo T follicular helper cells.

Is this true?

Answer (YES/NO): NO